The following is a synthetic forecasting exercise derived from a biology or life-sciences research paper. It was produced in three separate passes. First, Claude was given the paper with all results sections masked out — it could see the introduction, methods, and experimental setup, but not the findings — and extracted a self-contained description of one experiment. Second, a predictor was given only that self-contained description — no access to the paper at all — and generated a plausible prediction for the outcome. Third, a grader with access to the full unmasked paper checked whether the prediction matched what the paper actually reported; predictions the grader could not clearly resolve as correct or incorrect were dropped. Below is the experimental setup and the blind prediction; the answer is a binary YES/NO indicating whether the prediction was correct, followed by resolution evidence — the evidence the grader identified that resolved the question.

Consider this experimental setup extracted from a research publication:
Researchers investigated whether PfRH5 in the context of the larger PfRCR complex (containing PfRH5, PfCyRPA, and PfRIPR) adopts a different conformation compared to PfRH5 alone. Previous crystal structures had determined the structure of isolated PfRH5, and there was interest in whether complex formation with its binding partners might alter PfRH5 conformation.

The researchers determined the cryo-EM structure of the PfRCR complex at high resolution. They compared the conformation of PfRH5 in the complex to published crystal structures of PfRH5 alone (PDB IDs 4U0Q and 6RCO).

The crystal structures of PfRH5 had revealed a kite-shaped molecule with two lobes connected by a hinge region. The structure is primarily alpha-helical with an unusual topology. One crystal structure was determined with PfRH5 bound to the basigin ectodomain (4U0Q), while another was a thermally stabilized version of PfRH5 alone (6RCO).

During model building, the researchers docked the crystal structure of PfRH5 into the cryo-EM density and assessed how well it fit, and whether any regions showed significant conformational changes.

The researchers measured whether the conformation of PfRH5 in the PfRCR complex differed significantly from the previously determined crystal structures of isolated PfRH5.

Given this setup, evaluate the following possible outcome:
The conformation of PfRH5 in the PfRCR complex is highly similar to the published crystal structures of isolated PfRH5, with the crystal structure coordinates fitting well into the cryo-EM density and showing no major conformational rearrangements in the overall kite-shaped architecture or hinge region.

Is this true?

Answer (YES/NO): YES